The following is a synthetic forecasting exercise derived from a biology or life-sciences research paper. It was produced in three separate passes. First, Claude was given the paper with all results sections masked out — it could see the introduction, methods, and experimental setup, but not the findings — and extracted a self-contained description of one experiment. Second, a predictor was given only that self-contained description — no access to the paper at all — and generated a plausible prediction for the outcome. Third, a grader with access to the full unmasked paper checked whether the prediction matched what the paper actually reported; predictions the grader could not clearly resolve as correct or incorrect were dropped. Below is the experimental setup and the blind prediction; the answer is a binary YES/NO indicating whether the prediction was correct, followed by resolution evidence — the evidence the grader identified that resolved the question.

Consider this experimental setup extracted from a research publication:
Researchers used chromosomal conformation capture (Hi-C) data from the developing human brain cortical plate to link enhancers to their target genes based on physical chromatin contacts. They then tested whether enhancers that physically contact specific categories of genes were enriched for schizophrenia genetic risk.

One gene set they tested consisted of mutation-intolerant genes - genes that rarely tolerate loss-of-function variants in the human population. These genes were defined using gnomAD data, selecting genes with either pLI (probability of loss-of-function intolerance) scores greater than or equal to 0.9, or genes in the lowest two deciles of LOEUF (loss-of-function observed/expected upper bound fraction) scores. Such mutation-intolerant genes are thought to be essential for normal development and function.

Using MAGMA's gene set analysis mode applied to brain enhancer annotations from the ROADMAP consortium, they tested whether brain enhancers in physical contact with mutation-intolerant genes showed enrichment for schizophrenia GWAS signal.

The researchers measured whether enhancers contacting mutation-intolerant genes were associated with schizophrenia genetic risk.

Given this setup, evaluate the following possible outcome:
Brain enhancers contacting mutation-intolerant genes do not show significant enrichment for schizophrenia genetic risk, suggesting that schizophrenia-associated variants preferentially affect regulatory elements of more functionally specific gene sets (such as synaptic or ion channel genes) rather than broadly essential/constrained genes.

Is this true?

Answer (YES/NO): NO